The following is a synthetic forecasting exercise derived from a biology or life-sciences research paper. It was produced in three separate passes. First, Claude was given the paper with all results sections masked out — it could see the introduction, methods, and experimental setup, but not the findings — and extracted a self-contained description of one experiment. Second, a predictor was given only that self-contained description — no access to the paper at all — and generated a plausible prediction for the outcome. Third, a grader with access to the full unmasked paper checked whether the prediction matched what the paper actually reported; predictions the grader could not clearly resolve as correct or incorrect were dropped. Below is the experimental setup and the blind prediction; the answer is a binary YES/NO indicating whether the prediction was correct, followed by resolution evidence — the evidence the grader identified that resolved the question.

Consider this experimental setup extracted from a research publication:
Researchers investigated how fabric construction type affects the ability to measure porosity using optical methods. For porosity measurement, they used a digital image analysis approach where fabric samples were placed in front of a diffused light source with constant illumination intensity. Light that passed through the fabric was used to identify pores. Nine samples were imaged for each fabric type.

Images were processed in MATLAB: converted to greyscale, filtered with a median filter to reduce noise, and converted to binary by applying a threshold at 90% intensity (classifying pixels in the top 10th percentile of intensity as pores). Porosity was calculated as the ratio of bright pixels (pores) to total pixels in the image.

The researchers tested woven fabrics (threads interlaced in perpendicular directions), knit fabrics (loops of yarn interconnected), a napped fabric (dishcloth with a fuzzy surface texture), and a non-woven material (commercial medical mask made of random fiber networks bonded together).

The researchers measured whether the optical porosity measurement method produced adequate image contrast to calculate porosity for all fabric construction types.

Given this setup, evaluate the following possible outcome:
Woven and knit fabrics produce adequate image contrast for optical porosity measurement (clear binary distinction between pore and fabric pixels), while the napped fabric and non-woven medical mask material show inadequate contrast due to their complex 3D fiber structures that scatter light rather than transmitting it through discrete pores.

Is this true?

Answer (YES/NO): YES